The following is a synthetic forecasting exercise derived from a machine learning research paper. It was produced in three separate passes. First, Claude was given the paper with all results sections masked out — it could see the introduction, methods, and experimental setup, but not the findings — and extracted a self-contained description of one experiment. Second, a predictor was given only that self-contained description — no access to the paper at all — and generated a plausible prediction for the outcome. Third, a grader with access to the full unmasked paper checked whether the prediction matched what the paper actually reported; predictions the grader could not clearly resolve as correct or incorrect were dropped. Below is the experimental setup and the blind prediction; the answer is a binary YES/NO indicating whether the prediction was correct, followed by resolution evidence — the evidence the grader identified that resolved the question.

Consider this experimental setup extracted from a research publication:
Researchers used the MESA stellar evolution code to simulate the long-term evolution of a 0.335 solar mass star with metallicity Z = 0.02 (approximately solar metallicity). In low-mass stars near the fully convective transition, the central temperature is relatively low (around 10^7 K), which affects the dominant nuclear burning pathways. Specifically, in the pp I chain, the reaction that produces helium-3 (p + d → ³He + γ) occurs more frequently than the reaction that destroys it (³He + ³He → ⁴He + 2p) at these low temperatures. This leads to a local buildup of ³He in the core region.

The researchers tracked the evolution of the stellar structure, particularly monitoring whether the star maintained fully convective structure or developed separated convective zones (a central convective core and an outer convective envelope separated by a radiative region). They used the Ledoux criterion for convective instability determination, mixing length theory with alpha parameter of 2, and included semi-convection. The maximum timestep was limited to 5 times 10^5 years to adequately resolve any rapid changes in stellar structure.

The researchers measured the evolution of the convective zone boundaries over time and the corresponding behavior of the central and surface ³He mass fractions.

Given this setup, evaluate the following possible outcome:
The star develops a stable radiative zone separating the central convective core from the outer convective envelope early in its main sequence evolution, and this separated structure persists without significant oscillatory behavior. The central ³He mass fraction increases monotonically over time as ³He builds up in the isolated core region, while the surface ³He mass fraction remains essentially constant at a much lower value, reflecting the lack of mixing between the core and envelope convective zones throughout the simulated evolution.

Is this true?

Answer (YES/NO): NO